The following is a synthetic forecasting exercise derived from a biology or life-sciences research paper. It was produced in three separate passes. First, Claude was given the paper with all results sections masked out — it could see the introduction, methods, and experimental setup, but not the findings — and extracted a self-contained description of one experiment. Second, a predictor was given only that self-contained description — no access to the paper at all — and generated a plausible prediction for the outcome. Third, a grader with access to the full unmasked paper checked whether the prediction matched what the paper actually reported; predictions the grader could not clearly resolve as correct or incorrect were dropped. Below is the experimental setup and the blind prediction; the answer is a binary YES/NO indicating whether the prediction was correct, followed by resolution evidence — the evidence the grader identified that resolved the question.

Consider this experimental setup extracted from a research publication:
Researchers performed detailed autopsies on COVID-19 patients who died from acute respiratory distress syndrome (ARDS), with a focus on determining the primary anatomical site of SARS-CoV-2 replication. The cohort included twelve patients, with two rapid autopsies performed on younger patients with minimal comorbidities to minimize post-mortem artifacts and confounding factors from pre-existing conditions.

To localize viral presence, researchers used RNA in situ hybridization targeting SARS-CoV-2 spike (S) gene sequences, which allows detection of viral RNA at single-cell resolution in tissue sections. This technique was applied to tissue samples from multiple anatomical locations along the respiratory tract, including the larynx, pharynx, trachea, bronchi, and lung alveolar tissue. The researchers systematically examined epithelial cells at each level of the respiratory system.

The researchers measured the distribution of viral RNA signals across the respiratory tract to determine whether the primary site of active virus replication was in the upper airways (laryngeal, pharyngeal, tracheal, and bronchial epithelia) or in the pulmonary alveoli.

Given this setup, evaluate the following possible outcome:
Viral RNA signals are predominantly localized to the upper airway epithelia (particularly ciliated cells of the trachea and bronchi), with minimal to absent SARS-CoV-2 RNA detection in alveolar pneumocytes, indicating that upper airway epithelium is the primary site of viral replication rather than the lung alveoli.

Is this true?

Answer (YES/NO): NO